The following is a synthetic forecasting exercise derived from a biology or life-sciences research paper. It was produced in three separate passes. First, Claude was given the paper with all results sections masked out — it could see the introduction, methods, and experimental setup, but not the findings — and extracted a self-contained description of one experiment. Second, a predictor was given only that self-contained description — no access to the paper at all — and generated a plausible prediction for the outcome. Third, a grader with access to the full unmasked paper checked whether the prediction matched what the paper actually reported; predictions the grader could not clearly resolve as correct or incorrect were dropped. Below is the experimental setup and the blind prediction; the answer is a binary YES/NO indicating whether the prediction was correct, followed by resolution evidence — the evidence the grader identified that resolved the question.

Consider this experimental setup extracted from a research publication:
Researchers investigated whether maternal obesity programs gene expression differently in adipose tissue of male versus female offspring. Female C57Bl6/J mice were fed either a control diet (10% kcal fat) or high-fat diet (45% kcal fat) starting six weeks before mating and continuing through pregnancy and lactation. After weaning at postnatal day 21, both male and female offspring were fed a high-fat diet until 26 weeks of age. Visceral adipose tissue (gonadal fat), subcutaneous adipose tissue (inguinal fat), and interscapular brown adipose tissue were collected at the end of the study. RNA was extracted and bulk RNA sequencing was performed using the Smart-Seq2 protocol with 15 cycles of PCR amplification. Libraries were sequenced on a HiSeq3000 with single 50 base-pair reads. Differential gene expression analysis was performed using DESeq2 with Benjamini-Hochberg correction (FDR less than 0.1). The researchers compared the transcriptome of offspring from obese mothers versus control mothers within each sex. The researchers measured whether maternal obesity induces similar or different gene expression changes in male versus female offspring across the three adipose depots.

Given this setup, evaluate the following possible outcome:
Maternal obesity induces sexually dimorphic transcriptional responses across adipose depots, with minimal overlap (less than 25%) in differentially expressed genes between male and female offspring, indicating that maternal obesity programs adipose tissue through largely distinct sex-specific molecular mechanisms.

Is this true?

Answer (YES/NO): YES